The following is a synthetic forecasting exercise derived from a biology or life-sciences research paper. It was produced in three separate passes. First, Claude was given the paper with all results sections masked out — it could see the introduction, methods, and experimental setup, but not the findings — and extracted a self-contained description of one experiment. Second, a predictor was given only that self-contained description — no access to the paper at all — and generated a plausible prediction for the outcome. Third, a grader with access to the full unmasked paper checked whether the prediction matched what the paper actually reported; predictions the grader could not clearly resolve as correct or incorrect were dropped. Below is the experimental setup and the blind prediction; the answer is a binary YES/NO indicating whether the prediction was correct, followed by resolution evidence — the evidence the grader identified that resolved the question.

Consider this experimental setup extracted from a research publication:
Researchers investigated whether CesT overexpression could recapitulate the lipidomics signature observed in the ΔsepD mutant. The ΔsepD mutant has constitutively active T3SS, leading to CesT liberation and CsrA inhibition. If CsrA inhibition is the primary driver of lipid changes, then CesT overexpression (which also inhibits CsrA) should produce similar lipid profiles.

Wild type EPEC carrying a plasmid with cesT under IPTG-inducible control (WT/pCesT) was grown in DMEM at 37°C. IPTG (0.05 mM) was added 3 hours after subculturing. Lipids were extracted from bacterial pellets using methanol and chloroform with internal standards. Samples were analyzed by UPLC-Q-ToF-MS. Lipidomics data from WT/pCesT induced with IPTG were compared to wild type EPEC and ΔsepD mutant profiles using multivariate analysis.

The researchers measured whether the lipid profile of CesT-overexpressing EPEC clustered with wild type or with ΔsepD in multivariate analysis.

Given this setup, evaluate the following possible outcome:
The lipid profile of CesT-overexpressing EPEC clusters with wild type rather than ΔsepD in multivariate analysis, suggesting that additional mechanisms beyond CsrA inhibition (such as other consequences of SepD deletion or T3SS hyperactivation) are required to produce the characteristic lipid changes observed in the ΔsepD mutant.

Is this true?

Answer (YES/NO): NO